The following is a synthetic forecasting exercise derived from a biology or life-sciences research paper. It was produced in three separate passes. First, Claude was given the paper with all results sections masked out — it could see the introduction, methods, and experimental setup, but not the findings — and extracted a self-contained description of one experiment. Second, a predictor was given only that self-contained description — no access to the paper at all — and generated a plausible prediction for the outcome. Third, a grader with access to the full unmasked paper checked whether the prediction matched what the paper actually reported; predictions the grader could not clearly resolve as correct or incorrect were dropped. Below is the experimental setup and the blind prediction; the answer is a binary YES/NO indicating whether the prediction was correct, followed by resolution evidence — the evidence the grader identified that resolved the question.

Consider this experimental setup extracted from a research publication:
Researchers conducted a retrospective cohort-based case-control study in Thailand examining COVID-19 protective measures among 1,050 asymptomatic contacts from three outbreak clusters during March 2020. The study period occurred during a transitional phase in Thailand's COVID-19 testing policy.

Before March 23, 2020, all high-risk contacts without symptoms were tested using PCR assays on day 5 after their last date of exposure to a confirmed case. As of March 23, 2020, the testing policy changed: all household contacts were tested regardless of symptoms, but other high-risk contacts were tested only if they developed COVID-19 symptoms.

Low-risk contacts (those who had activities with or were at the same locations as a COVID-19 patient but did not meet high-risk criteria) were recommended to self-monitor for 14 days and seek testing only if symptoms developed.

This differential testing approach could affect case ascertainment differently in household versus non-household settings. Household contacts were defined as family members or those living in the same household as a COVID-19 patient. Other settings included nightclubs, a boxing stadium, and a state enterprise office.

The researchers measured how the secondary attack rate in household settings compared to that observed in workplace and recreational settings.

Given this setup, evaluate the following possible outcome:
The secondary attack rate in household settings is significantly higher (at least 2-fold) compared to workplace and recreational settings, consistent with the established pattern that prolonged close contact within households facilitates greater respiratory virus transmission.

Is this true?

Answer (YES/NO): NO